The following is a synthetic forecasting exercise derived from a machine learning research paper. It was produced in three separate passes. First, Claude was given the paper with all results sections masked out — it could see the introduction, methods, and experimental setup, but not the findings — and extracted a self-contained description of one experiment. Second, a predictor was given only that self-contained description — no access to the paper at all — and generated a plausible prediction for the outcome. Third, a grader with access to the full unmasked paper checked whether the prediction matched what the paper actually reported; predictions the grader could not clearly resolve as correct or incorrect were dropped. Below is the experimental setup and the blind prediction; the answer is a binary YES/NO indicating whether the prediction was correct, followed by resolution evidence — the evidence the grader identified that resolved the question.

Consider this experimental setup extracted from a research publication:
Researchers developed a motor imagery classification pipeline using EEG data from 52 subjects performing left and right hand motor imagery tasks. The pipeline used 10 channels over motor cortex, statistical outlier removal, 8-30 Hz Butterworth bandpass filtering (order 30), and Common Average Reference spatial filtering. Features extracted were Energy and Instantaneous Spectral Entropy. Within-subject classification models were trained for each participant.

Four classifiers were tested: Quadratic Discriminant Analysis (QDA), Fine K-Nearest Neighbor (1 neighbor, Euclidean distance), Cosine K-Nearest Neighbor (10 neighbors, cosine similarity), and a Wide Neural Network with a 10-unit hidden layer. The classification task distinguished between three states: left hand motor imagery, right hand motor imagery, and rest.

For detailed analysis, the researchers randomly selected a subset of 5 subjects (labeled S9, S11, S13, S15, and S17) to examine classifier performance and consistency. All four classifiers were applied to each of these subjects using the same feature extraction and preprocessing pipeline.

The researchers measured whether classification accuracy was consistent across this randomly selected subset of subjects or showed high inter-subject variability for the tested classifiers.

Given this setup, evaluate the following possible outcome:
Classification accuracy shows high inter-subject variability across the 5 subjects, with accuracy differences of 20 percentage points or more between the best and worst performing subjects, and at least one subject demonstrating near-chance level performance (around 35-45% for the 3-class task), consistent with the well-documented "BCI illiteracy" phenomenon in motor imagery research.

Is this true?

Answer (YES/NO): NO